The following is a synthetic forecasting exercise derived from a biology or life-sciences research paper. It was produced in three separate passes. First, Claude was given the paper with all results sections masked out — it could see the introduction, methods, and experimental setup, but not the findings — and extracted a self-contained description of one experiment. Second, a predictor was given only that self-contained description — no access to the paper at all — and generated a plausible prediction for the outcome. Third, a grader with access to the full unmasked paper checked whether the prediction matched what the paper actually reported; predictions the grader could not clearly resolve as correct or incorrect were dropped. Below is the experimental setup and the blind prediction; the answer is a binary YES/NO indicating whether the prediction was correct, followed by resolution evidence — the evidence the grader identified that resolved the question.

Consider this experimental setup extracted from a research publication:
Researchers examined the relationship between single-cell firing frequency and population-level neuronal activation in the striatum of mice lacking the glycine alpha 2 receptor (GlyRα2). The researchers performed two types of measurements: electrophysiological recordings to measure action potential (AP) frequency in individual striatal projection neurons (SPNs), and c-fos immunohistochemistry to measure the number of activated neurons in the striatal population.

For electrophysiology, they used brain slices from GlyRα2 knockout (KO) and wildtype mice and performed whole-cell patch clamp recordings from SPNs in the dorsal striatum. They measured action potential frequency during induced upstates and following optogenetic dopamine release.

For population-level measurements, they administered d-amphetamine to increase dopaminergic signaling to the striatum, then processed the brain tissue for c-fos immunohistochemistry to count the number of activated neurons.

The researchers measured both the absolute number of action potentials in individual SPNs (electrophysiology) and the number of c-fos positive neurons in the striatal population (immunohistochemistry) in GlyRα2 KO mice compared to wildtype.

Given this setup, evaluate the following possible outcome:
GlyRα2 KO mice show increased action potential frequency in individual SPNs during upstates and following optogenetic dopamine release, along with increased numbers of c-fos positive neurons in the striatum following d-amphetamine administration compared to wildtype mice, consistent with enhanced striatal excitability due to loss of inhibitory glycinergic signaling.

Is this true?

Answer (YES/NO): NO